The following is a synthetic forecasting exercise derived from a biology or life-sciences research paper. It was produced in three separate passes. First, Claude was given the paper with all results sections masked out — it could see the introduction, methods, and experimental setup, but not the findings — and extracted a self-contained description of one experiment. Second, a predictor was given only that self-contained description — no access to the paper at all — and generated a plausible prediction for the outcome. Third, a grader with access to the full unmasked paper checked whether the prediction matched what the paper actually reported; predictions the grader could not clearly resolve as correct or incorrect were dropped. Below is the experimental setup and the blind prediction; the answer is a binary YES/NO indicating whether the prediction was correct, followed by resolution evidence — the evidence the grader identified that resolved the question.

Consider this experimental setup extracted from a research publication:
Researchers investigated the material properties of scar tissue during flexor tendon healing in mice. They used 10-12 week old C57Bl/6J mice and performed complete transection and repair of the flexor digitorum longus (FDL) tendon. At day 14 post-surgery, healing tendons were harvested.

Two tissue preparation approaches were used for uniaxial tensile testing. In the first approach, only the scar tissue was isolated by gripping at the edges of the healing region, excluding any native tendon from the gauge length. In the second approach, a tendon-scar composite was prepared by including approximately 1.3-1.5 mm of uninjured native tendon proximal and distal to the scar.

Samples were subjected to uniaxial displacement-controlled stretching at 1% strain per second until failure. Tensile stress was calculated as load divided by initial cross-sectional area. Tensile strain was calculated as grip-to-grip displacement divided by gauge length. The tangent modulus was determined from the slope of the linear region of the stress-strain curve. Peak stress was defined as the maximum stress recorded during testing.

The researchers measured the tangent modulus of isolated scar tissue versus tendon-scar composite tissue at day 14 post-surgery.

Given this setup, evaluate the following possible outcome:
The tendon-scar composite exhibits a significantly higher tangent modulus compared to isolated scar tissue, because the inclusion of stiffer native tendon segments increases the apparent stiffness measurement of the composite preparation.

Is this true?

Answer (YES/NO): YES